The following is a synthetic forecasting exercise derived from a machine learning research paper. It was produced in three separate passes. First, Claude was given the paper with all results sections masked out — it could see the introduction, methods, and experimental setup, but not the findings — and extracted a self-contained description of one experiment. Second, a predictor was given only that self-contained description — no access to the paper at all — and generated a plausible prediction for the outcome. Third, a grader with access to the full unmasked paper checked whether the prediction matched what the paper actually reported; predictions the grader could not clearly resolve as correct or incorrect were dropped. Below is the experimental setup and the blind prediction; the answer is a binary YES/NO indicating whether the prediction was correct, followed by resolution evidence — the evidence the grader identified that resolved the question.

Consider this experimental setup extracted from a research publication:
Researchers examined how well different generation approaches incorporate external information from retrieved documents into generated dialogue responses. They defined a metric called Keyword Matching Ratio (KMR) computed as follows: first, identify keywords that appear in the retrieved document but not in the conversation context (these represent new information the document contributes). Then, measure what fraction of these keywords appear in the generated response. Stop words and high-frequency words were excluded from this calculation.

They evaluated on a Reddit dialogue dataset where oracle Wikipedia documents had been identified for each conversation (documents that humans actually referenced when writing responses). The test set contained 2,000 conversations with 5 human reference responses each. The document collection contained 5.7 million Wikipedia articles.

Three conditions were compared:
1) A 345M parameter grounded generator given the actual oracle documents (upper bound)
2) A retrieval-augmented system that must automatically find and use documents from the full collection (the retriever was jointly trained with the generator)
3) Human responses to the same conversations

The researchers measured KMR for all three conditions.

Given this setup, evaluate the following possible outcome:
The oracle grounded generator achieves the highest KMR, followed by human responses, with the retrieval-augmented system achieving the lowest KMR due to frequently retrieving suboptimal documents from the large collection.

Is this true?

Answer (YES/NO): NO